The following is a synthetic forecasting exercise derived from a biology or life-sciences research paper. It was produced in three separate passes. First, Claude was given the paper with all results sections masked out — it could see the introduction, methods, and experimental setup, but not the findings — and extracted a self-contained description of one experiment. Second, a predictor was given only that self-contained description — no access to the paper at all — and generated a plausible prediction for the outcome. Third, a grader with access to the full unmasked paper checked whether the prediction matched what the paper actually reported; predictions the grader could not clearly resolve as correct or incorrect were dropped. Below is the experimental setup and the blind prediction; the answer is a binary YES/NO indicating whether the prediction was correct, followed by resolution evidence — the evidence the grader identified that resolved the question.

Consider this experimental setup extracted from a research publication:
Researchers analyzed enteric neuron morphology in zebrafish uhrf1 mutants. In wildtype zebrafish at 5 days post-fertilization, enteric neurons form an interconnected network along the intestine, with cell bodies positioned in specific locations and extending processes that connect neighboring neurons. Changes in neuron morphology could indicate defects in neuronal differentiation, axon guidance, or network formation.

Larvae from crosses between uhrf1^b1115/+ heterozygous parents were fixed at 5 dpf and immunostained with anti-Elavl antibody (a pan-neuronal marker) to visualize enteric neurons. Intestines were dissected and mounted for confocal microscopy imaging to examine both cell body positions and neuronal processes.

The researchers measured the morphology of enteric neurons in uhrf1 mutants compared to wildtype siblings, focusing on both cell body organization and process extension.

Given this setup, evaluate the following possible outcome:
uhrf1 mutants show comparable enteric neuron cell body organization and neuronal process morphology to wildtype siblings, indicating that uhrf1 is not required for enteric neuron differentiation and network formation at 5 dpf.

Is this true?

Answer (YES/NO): NO